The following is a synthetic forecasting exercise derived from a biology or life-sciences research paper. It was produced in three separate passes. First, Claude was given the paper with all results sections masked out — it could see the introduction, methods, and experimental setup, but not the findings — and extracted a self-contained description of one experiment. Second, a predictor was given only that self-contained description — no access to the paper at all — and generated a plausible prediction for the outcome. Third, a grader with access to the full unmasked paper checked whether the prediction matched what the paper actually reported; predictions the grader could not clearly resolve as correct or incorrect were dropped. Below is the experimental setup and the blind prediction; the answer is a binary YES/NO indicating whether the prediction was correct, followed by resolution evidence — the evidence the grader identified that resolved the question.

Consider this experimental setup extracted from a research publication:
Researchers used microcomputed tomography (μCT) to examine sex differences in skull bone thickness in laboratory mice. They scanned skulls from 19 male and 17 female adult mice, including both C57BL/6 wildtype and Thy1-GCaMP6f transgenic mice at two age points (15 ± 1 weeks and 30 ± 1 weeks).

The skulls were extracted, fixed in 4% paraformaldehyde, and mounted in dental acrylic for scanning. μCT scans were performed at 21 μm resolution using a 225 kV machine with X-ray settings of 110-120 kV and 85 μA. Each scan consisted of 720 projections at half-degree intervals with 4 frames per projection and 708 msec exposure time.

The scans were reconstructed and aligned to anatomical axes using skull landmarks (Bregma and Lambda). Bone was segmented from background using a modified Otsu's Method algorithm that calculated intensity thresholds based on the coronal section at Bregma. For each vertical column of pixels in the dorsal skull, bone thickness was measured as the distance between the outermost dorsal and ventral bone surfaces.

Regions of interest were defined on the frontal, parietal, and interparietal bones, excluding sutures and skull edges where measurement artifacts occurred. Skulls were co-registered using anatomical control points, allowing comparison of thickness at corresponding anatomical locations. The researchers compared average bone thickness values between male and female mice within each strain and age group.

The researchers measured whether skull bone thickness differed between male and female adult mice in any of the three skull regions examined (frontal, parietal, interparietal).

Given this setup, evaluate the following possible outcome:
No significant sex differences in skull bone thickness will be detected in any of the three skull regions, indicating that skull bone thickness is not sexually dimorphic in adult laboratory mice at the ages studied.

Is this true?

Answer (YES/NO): NO